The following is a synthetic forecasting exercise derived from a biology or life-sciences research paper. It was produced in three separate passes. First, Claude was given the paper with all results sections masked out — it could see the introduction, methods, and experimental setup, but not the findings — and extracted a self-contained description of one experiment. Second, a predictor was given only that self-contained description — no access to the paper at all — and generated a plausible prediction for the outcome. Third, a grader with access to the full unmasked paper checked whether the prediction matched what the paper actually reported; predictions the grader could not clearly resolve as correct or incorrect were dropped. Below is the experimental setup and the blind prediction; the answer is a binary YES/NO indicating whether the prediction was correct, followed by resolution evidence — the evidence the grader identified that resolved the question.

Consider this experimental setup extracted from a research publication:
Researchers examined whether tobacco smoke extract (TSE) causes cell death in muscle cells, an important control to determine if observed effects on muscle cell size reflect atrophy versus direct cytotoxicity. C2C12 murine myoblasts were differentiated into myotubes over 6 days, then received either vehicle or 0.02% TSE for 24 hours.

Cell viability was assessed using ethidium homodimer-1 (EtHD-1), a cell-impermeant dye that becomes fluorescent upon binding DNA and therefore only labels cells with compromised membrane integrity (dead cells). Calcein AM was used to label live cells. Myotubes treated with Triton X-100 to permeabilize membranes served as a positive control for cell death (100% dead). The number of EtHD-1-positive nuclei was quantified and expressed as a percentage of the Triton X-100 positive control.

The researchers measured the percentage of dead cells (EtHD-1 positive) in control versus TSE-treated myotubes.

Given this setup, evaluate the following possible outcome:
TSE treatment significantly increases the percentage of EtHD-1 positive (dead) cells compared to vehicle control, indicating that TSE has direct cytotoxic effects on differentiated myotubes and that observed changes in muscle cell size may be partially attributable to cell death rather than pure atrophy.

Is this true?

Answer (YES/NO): NO